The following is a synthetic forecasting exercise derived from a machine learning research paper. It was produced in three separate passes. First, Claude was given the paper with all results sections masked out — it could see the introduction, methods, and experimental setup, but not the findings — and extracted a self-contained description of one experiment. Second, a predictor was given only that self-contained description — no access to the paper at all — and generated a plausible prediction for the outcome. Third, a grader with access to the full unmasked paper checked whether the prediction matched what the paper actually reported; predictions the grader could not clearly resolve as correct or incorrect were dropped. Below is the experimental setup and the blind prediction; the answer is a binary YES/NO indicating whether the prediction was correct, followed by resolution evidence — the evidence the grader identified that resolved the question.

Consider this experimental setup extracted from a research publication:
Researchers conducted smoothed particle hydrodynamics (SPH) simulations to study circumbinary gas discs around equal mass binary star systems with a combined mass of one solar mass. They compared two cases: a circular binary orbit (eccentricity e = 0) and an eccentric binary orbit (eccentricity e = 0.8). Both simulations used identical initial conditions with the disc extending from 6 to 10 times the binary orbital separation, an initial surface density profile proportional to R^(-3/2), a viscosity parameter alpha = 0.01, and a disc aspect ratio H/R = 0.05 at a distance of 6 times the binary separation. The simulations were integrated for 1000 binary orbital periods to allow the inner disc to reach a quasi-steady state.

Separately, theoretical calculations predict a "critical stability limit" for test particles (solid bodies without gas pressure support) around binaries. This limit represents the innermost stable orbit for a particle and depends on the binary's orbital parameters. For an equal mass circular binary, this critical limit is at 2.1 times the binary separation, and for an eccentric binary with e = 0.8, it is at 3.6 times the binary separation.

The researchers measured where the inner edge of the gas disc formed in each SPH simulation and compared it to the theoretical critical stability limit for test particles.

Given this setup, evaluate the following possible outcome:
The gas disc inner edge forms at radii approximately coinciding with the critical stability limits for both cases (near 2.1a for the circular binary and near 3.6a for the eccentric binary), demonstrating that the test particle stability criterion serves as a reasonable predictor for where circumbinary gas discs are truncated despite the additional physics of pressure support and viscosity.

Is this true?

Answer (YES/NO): NO